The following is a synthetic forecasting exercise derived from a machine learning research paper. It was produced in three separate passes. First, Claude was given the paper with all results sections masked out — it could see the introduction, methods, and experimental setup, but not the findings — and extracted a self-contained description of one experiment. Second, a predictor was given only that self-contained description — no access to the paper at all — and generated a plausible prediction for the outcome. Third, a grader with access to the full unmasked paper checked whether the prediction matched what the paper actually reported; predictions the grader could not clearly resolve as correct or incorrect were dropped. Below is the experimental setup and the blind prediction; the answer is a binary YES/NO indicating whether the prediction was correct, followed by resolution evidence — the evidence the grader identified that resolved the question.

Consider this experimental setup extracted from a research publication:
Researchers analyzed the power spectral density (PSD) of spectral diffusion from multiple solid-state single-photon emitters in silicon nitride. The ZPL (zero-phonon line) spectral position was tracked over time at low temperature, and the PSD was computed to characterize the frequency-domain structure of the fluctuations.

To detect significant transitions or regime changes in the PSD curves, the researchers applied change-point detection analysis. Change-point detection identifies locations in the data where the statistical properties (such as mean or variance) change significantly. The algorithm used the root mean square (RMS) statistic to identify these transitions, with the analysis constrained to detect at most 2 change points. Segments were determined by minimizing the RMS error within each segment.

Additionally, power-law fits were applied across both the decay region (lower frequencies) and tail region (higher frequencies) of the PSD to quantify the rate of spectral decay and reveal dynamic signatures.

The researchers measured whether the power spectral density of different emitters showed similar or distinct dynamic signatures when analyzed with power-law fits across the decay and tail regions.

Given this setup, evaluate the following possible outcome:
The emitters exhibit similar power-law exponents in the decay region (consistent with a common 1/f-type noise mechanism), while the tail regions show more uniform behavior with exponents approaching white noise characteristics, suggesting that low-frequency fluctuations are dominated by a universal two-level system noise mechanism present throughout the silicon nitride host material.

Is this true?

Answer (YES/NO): NO